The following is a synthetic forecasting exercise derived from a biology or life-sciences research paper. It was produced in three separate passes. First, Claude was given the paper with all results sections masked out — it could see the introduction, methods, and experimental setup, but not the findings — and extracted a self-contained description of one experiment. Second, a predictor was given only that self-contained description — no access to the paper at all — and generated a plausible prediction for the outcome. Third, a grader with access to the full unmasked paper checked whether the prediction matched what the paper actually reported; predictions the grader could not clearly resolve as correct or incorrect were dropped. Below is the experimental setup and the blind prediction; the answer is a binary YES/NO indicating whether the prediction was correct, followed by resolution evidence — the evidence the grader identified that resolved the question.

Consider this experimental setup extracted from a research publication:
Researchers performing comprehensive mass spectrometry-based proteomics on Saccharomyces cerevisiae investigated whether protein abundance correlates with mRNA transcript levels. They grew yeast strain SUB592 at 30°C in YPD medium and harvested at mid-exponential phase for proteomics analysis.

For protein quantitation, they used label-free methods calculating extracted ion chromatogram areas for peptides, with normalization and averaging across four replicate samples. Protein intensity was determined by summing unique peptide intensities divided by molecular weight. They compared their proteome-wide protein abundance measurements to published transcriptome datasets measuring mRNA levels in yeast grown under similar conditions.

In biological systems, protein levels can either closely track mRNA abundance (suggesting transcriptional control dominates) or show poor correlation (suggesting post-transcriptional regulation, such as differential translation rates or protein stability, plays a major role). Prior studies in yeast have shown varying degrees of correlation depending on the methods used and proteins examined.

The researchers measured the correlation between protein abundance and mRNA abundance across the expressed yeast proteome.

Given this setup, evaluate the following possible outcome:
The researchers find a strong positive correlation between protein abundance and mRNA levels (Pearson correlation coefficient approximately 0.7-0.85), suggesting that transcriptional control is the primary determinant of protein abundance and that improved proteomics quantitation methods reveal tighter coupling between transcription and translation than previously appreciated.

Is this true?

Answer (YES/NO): NO